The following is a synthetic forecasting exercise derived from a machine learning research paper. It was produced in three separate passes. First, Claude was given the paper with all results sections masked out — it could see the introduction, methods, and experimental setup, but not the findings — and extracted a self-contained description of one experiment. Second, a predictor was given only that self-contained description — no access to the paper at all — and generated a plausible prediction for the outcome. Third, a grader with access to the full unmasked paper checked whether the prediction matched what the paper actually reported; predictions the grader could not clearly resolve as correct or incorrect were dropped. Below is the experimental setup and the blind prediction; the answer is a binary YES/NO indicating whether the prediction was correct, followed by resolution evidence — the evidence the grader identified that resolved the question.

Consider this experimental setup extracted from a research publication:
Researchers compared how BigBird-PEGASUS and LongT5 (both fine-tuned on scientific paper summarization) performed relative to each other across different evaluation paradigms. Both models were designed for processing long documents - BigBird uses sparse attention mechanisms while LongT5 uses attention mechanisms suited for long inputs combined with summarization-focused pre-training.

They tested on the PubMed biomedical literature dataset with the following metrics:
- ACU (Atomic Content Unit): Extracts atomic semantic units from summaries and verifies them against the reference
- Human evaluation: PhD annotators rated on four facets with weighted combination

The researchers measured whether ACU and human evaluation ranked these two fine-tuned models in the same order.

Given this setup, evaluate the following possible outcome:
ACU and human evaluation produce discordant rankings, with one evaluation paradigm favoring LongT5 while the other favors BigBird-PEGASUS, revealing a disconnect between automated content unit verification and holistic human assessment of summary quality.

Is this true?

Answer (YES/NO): NO